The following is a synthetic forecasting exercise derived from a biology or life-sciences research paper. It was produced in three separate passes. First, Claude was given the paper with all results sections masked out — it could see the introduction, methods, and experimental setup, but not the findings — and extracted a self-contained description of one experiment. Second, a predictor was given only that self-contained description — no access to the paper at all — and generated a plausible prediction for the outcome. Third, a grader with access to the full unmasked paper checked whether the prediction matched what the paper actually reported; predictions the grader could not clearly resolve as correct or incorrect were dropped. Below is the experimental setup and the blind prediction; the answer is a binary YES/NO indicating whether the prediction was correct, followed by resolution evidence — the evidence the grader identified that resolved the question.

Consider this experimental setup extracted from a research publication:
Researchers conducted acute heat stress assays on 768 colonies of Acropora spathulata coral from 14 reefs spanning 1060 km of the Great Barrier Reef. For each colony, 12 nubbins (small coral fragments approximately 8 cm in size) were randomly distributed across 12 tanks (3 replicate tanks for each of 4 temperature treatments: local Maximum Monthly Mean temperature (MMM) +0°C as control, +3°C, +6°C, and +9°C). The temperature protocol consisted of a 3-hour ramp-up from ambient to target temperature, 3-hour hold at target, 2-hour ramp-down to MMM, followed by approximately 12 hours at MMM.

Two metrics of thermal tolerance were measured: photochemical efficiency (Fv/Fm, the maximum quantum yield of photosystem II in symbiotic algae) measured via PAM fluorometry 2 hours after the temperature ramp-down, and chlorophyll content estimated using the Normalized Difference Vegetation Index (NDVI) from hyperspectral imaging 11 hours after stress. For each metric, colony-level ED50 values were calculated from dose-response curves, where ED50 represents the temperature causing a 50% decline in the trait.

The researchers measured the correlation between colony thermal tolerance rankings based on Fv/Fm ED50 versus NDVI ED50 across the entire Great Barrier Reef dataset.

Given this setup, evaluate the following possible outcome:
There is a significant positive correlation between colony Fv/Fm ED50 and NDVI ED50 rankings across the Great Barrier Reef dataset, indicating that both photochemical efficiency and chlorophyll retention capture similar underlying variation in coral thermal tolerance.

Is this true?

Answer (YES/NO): NO